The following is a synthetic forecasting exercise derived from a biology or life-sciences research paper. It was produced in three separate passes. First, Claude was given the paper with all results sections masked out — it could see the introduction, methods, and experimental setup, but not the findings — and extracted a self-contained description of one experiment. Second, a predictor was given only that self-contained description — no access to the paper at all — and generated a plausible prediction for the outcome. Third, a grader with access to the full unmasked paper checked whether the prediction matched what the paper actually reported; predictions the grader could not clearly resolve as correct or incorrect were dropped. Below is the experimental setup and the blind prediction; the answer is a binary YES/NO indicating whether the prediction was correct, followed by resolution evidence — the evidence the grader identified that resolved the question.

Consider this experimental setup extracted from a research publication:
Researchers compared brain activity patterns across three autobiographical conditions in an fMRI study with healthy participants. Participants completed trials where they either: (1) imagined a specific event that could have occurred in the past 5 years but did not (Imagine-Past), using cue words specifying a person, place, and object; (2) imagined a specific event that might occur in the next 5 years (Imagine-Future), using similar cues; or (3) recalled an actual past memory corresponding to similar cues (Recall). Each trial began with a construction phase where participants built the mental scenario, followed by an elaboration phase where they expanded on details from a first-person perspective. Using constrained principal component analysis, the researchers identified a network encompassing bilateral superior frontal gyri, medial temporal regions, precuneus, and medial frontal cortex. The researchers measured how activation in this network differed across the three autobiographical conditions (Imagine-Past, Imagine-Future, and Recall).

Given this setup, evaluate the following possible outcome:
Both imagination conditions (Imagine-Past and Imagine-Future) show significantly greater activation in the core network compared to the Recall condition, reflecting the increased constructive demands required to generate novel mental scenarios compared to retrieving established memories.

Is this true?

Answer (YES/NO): NO